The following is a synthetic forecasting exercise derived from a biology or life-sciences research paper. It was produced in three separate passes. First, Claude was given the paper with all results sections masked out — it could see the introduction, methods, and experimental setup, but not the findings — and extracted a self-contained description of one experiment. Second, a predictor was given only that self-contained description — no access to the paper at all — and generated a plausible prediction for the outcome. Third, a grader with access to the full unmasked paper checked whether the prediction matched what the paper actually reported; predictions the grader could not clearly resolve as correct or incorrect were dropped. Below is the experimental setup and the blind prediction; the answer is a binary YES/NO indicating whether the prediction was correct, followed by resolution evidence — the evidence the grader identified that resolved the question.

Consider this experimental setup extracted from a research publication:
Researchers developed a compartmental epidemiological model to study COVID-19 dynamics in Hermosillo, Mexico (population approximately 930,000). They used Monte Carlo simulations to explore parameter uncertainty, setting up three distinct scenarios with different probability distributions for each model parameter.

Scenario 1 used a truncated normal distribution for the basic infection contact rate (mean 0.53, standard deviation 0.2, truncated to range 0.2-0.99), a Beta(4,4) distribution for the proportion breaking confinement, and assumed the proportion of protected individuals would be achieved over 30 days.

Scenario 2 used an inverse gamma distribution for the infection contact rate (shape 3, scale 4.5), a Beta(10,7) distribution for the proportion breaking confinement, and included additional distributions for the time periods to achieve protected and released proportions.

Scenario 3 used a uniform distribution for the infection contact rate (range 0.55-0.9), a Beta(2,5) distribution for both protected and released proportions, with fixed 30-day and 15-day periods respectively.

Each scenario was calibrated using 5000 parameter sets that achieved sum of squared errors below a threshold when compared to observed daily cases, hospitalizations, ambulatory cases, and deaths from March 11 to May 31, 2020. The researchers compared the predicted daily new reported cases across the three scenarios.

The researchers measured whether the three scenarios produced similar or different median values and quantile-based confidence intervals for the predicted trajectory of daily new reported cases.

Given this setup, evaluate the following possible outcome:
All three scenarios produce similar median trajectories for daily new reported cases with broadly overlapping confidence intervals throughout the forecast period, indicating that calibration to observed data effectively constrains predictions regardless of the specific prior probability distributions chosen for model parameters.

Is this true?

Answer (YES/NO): NO